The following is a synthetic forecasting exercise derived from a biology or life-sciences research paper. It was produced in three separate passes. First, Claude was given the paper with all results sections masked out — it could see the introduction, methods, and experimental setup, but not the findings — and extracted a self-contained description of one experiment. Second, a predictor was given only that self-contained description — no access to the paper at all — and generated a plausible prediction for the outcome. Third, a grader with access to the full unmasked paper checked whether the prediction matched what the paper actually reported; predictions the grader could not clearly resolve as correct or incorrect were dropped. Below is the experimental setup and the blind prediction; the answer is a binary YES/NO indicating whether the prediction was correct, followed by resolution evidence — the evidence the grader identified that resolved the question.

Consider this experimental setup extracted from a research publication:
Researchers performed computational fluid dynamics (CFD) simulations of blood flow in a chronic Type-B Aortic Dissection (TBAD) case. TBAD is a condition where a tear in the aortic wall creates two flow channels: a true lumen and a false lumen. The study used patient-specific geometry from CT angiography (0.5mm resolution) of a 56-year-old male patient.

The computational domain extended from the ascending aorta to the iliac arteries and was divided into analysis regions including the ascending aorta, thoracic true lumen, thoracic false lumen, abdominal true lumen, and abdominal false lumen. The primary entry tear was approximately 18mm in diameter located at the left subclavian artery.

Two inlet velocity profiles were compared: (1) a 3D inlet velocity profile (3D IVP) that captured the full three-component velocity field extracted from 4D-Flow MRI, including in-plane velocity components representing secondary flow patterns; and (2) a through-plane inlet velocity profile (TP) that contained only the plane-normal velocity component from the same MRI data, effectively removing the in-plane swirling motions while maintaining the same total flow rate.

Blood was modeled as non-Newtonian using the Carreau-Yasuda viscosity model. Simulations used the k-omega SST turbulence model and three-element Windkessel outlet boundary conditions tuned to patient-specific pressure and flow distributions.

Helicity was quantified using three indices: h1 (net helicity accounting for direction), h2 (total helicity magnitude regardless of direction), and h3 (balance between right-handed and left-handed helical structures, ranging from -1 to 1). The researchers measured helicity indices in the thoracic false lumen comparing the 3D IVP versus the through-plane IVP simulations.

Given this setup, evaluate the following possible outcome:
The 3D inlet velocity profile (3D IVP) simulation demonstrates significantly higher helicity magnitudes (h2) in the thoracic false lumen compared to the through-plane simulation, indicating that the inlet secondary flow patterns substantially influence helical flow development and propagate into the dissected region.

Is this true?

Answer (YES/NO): NO